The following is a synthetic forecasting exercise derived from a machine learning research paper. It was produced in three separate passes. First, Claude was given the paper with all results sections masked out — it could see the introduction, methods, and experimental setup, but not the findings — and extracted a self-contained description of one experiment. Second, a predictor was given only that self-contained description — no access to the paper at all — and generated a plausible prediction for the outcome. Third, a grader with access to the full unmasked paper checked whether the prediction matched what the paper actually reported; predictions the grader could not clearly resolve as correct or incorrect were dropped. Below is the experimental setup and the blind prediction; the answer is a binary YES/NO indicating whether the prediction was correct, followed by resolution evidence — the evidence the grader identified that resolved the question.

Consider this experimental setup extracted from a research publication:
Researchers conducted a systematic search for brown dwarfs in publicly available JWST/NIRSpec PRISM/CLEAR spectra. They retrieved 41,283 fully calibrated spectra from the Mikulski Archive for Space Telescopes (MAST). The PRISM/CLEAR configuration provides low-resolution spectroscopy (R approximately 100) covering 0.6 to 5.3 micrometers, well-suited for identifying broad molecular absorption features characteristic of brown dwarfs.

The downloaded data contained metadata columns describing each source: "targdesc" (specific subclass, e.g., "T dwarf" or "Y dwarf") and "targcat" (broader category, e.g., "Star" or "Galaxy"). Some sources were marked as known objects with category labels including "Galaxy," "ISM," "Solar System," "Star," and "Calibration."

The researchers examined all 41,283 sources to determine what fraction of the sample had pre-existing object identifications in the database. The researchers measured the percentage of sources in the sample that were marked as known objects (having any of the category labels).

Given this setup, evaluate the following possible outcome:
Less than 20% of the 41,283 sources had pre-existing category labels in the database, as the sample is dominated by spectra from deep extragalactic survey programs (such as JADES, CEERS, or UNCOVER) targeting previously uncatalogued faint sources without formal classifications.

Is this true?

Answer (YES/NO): YES